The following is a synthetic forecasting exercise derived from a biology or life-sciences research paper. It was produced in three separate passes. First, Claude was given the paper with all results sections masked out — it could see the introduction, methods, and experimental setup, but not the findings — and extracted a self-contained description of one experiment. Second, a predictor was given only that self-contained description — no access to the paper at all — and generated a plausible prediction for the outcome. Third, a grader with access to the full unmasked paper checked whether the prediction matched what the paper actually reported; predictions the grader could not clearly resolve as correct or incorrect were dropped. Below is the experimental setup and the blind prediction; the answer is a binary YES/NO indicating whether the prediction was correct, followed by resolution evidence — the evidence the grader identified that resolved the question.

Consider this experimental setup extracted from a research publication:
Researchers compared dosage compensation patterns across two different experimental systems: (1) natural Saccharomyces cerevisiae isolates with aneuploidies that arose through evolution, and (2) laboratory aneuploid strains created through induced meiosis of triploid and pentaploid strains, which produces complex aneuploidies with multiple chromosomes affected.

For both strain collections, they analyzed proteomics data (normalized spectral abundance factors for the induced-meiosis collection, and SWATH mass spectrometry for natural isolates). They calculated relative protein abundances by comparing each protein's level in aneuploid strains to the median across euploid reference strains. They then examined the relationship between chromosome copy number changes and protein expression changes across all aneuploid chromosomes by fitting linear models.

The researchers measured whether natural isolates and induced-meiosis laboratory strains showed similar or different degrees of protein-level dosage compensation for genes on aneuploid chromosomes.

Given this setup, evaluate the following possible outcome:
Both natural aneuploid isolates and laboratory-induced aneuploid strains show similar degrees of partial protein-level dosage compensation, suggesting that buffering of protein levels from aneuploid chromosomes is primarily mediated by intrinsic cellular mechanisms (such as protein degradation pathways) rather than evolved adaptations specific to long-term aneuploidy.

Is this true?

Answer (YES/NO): NO